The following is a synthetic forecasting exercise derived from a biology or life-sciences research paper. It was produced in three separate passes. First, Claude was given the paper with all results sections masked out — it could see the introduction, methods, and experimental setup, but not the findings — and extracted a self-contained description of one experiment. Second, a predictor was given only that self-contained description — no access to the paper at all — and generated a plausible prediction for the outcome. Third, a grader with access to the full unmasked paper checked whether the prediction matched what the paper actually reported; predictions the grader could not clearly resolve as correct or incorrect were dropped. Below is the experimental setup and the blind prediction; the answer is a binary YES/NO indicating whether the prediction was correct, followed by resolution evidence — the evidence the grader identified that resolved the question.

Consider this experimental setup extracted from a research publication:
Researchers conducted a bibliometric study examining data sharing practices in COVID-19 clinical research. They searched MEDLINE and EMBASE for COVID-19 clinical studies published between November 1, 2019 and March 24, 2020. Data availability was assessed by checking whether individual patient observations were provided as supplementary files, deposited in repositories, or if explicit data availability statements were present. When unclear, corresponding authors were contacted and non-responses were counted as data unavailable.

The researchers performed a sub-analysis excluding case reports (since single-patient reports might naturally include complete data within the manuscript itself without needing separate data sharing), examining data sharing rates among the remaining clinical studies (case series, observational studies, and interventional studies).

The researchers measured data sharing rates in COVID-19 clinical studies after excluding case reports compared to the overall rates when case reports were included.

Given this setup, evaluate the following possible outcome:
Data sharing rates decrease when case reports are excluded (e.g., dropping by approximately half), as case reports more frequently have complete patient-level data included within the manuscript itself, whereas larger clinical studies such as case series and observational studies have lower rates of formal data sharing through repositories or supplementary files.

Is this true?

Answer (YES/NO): NO